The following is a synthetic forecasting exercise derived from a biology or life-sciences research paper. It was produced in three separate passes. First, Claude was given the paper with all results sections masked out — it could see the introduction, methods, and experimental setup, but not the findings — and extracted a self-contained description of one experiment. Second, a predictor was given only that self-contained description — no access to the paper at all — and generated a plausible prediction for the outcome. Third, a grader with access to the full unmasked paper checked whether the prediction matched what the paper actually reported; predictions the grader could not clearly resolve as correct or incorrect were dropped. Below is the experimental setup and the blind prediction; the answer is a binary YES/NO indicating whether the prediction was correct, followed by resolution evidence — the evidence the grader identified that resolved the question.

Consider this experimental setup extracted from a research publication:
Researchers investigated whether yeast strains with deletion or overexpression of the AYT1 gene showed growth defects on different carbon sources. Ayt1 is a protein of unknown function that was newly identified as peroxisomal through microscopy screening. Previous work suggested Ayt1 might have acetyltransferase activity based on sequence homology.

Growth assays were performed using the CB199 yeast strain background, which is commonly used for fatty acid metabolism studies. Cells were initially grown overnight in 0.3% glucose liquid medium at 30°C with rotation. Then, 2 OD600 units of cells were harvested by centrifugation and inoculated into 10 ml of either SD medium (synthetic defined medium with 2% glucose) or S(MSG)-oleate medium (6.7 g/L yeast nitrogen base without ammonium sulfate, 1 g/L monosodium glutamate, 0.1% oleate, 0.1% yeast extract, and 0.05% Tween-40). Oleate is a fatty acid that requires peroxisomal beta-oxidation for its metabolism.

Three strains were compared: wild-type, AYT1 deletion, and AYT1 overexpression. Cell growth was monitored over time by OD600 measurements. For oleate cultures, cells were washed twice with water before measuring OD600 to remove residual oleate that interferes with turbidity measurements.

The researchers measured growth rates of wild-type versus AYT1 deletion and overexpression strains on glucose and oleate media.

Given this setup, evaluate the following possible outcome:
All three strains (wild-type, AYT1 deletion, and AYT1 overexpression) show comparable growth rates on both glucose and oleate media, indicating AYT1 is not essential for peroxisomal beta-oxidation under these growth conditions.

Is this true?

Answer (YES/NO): NO